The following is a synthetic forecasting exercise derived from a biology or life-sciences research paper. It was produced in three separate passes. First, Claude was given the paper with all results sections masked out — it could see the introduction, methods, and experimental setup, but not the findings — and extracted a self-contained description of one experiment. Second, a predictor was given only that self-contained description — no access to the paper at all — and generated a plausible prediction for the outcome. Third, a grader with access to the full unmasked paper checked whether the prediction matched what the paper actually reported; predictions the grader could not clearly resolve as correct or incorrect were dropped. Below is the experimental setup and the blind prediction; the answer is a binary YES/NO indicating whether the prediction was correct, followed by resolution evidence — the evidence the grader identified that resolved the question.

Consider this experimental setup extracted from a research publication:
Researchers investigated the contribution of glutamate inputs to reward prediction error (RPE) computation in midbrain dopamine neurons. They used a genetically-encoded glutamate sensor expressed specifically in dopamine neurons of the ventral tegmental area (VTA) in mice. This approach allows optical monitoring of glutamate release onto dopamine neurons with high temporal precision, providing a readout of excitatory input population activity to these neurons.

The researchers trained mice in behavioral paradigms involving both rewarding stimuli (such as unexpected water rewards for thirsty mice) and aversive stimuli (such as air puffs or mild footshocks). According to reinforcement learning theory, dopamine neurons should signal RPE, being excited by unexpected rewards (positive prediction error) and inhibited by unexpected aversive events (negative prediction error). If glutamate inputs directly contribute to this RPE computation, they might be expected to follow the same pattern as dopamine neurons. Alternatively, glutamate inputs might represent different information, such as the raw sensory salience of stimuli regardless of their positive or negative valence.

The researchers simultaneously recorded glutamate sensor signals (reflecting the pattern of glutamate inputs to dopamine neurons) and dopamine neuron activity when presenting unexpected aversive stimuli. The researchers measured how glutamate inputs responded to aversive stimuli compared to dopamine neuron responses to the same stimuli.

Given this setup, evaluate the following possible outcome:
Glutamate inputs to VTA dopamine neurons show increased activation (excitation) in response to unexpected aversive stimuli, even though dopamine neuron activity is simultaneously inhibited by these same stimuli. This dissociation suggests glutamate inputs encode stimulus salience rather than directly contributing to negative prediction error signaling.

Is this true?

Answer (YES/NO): YES